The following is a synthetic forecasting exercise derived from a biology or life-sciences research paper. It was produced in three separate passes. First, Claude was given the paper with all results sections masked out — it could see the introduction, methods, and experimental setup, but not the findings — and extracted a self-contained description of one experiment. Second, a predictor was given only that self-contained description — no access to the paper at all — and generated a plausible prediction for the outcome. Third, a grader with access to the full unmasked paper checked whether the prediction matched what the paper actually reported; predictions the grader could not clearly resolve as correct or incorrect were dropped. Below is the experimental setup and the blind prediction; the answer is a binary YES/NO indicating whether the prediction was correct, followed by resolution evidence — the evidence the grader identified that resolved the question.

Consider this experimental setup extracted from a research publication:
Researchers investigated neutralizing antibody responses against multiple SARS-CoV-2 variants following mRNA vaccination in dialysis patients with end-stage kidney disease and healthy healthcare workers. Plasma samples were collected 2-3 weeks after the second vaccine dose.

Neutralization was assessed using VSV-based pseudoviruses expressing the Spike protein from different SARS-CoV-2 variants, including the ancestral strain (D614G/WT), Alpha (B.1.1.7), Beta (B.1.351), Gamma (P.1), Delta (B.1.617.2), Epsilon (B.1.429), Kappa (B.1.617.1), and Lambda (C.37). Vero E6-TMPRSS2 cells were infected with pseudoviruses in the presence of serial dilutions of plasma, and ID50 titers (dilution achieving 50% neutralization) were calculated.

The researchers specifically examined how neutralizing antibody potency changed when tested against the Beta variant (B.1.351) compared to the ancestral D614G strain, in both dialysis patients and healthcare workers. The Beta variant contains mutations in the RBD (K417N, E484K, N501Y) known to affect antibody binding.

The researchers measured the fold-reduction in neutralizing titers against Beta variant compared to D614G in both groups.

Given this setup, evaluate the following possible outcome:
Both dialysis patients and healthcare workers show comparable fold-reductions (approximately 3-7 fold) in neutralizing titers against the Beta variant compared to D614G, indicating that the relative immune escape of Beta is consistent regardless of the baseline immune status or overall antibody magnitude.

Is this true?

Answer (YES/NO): NO